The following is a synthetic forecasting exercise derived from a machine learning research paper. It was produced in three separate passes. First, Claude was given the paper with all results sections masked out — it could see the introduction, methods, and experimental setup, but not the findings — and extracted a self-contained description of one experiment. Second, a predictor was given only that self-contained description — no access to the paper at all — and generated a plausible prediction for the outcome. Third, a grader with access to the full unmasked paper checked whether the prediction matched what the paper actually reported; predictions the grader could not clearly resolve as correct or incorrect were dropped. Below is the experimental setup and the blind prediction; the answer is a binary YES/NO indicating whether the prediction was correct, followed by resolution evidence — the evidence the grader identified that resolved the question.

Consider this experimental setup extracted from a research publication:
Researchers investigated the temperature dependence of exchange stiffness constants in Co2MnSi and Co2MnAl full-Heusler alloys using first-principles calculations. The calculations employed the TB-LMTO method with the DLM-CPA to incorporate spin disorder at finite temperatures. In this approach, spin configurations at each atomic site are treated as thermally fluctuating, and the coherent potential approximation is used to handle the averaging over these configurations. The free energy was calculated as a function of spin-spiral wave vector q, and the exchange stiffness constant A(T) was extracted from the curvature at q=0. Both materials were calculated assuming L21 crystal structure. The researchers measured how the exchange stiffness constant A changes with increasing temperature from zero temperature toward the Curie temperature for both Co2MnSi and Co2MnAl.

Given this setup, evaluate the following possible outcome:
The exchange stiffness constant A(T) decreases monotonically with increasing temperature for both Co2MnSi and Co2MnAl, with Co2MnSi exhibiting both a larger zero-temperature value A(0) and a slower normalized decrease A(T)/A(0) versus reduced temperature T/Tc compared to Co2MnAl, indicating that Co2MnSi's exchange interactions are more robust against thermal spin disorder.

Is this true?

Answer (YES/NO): NO